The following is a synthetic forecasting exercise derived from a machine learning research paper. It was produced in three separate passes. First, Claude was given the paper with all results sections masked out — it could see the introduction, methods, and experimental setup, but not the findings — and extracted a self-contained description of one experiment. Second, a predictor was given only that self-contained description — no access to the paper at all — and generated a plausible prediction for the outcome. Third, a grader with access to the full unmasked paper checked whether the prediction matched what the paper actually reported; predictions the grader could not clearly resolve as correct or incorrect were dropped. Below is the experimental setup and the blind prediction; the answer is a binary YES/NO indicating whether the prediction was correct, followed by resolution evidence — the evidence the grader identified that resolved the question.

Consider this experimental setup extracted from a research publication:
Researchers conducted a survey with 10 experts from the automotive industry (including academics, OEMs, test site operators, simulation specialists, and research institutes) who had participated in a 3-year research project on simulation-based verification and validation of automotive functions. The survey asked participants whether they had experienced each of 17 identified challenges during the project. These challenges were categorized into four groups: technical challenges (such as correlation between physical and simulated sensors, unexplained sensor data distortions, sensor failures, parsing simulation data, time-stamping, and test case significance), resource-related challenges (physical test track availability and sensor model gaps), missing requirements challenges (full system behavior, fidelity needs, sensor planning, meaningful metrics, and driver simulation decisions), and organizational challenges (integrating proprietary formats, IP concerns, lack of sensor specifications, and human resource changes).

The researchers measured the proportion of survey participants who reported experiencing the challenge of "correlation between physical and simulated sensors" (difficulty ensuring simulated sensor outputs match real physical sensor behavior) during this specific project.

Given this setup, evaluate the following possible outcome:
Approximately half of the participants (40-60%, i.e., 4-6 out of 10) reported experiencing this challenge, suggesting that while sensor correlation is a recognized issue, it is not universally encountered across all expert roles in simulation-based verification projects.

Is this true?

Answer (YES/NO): NO